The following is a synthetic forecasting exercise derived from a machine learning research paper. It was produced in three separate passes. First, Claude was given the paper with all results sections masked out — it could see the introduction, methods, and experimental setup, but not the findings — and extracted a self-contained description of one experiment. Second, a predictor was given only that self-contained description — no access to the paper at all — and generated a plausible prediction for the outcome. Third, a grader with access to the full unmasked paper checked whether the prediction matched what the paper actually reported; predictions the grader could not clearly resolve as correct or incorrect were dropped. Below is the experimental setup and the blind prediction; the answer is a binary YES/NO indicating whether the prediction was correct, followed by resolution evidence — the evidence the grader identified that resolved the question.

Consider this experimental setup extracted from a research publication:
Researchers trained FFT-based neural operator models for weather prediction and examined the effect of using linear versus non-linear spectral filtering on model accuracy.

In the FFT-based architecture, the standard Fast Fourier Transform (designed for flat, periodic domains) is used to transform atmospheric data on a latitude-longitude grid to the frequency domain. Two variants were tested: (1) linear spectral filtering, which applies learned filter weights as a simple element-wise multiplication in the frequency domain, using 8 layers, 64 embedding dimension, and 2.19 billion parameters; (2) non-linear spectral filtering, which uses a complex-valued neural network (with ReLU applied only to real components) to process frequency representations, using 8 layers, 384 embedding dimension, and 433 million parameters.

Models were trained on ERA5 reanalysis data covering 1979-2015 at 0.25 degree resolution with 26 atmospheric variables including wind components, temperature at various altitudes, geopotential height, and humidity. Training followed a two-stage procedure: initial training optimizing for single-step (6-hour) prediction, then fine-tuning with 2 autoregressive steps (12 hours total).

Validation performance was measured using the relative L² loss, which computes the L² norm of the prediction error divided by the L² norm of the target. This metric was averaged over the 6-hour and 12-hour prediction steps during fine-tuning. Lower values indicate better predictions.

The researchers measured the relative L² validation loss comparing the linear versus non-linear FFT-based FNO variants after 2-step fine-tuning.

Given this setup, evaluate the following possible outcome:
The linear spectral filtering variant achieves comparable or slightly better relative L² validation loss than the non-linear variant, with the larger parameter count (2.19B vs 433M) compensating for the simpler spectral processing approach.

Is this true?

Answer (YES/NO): NO